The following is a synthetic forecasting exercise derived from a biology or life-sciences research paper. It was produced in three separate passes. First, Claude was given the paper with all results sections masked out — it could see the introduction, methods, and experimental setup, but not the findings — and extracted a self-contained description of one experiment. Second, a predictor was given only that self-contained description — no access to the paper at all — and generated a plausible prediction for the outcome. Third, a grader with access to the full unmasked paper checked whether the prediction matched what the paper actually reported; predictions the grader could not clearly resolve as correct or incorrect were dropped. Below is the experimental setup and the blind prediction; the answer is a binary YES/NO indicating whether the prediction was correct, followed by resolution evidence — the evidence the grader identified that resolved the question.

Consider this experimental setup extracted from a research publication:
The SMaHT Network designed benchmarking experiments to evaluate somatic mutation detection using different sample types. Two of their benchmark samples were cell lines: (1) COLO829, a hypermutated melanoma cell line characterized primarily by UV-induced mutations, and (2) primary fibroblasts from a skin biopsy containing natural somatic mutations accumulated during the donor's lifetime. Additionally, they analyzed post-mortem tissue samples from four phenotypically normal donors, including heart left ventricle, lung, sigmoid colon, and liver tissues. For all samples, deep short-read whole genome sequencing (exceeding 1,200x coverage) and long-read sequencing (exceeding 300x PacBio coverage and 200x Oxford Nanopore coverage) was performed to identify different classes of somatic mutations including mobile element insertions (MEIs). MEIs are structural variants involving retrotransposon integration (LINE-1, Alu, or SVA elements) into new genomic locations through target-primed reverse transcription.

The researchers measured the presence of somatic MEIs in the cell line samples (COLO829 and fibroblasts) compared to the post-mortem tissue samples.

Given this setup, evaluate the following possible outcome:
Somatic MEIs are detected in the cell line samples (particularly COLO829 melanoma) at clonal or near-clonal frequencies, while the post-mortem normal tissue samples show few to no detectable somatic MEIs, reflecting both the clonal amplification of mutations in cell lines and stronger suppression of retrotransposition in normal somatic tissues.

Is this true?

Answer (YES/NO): NO